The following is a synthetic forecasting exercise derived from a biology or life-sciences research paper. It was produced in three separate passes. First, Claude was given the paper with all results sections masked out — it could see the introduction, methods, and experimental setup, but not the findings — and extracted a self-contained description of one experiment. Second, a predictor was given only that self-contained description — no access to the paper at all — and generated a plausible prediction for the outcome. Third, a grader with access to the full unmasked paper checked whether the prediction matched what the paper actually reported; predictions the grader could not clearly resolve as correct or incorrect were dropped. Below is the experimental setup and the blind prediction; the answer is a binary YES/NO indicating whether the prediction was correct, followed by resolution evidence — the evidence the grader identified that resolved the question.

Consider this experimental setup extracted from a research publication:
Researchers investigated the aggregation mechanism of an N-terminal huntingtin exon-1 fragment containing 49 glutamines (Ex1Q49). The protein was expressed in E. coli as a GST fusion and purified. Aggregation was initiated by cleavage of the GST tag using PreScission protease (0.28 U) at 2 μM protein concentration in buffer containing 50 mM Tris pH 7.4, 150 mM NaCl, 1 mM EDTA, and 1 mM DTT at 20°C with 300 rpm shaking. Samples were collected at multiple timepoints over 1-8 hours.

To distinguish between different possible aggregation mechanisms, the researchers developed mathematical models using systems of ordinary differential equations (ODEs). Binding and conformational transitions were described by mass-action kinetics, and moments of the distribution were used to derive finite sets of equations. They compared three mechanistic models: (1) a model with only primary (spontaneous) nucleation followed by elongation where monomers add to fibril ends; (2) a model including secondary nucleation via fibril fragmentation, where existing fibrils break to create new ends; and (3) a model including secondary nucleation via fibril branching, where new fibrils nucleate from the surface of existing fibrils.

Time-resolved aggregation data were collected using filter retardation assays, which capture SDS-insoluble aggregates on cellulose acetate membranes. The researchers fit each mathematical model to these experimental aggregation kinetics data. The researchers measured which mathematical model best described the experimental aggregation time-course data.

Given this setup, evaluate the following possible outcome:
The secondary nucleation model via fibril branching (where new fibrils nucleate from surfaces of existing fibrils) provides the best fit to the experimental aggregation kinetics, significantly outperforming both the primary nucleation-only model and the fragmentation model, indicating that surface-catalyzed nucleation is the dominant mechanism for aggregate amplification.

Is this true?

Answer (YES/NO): NO